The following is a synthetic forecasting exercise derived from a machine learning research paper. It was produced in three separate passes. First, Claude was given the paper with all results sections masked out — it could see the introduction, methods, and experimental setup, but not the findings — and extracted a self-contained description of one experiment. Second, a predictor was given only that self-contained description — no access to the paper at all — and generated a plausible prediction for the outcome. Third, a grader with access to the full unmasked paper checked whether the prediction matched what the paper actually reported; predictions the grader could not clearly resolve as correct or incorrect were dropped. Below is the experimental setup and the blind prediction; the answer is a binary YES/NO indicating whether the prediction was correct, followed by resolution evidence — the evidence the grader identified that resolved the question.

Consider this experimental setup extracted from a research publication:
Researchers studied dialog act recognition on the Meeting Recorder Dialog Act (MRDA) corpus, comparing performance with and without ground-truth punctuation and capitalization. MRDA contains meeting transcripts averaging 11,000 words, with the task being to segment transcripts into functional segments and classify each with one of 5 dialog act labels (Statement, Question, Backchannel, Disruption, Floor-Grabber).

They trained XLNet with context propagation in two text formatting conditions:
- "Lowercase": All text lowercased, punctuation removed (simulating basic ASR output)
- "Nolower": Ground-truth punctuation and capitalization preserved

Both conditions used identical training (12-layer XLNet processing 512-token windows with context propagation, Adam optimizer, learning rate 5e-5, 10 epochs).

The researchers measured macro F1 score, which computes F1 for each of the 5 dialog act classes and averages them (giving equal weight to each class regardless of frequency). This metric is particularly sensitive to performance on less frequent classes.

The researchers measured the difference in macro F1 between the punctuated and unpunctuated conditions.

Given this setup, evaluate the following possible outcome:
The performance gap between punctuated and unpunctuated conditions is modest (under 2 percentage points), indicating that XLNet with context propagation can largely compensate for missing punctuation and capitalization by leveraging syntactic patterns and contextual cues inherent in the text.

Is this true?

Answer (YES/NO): NO